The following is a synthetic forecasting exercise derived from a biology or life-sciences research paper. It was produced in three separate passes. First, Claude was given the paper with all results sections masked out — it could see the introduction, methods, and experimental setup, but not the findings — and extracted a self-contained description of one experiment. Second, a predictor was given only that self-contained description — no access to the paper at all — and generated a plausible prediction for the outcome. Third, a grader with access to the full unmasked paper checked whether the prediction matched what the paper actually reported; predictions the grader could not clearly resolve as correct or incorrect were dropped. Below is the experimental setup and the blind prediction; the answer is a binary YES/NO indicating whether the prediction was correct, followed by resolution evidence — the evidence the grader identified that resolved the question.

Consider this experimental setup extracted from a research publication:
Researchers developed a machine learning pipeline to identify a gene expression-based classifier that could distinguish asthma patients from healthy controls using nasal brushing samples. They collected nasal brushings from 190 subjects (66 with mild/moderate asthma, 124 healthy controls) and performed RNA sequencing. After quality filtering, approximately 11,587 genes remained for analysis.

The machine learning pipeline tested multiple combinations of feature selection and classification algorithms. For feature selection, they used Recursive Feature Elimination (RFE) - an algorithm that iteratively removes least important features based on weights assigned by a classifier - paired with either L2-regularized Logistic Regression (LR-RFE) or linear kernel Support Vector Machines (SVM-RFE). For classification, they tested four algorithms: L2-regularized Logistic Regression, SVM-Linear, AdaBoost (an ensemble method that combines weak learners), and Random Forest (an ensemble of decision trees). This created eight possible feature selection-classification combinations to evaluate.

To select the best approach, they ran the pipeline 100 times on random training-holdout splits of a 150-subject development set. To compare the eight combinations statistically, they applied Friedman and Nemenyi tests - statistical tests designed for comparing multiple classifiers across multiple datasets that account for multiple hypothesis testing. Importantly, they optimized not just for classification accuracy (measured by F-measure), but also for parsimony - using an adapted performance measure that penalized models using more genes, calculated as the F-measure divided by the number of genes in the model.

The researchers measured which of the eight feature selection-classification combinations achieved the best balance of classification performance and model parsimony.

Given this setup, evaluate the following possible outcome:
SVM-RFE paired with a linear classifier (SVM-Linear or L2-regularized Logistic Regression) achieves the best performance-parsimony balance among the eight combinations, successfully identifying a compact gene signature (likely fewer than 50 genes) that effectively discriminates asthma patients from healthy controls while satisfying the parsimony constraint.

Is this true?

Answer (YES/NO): NO